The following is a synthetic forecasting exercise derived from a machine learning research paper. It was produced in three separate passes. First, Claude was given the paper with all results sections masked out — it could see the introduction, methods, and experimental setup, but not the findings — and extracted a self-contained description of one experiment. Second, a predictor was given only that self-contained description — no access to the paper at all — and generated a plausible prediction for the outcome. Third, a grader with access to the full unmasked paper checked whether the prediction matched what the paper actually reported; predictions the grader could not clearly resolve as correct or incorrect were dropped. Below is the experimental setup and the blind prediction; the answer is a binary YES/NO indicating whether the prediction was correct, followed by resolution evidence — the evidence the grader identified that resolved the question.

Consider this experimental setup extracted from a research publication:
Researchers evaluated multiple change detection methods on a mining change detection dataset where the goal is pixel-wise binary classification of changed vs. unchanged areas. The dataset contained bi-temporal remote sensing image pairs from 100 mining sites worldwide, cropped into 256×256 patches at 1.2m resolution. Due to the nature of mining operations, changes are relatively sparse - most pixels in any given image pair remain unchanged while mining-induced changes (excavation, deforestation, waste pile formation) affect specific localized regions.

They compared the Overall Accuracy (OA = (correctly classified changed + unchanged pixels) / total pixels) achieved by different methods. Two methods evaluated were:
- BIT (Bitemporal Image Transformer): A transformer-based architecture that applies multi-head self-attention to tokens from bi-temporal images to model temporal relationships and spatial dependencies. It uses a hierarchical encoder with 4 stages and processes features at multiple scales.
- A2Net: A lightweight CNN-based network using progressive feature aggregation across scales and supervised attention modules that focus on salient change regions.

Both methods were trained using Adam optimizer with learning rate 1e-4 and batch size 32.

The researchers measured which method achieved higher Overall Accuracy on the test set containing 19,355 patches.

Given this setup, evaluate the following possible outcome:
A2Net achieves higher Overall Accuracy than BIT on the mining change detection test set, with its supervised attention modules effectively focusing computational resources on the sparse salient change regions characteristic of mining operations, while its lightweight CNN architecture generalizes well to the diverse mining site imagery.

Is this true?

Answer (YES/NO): YES